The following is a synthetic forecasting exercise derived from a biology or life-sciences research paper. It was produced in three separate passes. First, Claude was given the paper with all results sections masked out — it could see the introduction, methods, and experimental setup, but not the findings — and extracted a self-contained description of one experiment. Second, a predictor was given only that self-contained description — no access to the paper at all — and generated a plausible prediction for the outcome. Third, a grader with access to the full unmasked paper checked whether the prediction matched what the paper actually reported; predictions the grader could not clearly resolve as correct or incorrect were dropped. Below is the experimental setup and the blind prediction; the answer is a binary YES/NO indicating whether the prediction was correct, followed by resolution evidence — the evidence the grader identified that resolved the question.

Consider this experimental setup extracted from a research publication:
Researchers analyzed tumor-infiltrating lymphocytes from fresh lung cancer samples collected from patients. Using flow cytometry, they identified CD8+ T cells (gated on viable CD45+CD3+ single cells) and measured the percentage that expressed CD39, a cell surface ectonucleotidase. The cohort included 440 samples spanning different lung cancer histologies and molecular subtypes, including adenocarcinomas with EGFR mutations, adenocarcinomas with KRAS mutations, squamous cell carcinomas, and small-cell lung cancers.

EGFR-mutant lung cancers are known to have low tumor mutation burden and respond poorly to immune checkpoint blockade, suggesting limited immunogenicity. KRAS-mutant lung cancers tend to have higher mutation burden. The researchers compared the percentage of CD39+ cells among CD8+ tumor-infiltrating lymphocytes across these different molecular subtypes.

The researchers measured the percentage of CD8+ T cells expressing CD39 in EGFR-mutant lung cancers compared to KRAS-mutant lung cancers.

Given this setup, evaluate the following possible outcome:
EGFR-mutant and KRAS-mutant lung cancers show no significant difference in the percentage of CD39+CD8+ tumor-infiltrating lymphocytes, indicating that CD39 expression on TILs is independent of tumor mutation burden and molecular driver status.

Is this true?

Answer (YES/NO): NO